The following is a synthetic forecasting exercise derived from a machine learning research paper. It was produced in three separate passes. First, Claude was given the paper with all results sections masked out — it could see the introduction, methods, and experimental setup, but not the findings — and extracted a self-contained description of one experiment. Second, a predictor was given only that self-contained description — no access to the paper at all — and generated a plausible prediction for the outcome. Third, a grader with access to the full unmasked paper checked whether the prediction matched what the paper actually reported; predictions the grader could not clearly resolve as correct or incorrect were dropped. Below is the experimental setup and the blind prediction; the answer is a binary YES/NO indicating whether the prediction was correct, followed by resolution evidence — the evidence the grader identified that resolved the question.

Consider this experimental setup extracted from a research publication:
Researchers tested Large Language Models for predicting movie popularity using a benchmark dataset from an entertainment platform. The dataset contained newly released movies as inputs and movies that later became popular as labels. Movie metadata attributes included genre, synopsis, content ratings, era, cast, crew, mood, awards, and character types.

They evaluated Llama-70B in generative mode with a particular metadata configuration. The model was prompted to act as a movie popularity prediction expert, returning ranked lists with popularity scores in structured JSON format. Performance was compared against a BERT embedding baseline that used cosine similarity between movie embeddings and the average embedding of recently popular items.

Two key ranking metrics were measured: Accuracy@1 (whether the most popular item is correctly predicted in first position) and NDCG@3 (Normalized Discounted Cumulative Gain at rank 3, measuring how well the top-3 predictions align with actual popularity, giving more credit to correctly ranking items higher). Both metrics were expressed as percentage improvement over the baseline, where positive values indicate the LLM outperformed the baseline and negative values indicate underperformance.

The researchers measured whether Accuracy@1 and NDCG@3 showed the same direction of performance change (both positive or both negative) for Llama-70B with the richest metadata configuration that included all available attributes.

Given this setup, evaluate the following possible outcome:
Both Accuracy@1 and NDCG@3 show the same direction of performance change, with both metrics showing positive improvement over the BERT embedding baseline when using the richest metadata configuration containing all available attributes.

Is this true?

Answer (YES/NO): NO